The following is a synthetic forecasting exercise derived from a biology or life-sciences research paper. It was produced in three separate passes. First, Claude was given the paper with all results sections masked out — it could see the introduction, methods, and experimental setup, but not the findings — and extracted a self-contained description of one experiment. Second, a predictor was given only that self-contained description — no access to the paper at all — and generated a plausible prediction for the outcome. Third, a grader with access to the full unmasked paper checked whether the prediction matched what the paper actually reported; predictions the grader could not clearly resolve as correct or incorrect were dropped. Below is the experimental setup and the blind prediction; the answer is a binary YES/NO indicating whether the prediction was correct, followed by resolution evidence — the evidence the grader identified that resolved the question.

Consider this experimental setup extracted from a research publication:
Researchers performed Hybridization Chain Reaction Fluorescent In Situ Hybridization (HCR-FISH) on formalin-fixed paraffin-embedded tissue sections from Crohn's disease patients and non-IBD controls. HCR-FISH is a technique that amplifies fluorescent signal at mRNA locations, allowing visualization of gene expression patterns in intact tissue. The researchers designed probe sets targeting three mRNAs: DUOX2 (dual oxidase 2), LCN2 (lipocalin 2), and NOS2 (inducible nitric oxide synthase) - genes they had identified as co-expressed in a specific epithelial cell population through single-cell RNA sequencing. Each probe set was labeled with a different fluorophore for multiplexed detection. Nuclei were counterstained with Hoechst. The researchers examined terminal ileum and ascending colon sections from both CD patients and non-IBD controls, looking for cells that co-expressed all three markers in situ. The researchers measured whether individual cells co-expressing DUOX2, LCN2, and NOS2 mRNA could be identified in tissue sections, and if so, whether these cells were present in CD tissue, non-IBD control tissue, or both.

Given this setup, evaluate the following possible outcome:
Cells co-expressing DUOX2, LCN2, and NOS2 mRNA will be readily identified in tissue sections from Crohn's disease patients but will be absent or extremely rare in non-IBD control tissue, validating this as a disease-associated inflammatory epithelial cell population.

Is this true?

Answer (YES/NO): YES